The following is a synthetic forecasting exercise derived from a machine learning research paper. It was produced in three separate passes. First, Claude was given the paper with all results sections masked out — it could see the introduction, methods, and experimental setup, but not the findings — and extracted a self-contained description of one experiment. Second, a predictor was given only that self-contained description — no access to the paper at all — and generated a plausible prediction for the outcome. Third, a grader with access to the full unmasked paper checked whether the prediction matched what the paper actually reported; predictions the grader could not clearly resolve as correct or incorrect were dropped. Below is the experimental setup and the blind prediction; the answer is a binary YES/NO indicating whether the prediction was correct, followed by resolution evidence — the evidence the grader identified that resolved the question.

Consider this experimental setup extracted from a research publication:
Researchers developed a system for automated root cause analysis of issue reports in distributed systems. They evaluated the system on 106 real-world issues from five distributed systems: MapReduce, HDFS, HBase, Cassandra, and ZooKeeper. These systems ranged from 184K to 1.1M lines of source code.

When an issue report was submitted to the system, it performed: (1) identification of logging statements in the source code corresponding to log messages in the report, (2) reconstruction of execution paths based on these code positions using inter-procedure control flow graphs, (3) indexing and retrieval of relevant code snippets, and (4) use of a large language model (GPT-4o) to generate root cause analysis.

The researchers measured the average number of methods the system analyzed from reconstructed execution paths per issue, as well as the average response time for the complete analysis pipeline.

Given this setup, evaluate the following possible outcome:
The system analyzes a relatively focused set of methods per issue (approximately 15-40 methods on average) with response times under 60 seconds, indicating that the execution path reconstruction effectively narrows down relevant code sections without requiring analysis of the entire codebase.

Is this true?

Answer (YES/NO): YES